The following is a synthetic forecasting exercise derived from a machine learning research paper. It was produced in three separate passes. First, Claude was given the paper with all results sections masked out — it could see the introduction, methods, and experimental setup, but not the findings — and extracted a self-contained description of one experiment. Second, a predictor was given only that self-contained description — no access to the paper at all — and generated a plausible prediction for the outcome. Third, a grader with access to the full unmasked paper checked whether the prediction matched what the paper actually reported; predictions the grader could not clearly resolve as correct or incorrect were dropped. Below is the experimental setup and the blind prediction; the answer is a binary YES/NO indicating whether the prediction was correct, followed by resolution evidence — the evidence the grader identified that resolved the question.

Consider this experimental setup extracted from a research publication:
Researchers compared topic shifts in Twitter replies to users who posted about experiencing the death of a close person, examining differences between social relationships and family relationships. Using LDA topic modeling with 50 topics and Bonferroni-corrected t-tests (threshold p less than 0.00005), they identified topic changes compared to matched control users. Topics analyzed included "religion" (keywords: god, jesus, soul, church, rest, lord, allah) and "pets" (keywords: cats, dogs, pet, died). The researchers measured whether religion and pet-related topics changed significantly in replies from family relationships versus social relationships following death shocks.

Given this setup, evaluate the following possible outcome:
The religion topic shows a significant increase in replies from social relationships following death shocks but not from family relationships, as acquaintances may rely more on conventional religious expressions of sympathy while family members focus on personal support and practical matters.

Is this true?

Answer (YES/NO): NO